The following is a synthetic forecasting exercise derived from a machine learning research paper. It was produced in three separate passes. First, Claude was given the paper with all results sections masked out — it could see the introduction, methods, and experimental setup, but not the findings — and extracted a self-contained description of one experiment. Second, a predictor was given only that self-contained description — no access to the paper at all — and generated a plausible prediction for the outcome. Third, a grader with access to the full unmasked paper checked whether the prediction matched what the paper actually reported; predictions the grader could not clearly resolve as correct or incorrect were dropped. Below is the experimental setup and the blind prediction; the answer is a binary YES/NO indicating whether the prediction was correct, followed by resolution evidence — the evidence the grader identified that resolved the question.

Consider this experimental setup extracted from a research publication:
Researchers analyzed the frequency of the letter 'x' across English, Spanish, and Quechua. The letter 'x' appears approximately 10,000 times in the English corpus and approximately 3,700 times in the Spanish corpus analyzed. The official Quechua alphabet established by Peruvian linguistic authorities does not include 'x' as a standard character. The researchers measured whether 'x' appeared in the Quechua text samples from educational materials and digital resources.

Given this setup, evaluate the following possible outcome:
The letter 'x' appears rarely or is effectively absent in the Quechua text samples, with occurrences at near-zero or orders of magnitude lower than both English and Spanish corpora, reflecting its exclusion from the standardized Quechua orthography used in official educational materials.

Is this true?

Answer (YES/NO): YES